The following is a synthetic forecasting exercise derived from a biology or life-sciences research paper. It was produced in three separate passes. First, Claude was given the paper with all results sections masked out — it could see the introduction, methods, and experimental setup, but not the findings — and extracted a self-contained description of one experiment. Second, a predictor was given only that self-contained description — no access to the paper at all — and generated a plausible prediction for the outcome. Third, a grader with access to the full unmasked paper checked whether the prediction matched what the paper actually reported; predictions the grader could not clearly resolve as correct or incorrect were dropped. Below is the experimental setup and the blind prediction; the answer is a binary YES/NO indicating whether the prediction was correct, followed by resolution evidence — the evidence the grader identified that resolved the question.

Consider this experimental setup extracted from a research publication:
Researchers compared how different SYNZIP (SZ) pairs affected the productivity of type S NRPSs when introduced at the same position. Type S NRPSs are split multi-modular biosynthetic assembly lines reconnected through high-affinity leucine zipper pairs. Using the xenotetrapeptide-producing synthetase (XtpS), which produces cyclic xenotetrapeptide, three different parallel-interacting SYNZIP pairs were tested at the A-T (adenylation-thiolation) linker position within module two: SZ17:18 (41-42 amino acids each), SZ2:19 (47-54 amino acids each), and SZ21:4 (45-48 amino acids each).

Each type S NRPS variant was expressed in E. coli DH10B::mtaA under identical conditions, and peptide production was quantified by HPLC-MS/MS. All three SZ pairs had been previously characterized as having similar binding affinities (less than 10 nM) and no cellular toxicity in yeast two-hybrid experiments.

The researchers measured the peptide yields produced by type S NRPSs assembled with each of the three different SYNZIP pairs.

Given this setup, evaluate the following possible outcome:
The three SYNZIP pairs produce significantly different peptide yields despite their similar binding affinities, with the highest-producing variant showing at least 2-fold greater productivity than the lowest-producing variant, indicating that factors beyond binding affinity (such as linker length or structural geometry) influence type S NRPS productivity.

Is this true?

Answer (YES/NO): YES